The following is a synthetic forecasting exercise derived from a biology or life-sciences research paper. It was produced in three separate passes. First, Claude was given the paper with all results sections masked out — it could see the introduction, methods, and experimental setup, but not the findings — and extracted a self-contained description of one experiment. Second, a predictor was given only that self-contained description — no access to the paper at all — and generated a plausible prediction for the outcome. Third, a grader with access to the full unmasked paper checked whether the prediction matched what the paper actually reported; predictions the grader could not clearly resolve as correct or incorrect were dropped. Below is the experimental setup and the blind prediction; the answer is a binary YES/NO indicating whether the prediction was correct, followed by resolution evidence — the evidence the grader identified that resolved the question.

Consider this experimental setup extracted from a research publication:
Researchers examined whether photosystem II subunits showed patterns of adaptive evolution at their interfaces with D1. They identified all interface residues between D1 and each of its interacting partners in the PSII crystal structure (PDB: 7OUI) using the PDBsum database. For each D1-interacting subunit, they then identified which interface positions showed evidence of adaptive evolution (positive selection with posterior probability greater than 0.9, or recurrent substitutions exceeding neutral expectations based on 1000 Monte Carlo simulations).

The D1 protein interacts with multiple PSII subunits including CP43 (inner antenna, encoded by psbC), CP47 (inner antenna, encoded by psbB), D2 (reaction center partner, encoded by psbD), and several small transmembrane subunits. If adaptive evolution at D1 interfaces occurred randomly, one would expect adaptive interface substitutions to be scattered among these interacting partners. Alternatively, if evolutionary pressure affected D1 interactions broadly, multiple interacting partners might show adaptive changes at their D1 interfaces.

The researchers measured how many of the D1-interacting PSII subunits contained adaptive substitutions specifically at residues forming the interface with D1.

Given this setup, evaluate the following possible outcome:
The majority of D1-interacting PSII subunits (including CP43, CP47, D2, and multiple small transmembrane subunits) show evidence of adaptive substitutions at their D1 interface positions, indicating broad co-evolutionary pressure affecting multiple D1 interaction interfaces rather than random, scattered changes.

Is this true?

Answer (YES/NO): NO